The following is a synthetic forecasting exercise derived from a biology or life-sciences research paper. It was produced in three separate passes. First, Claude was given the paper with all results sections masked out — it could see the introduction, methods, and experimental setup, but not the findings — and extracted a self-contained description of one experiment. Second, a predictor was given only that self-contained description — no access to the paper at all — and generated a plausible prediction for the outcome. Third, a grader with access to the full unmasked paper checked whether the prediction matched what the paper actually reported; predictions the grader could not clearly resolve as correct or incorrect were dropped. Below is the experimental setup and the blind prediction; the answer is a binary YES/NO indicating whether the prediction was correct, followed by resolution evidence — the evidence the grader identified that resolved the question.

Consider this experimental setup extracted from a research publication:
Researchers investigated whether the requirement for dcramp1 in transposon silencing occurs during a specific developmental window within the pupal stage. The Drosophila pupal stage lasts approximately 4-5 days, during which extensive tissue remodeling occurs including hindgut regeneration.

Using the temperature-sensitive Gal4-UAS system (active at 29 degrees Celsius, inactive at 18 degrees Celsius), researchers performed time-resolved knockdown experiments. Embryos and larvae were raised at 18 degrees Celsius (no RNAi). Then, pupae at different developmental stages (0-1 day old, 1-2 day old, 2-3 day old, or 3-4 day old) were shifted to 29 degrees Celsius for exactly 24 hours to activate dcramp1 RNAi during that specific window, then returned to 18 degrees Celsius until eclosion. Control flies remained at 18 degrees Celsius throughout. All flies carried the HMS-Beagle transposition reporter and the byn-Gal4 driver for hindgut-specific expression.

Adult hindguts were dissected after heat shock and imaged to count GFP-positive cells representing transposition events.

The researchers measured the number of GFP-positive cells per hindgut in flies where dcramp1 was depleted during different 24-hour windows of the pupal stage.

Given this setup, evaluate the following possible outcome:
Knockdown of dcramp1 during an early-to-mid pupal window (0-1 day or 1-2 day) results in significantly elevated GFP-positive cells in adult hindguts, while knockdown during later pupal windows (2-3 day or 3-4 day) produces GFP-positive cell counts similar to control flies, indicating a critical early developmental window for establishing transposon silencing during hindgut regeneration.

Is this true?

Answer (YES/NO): YES